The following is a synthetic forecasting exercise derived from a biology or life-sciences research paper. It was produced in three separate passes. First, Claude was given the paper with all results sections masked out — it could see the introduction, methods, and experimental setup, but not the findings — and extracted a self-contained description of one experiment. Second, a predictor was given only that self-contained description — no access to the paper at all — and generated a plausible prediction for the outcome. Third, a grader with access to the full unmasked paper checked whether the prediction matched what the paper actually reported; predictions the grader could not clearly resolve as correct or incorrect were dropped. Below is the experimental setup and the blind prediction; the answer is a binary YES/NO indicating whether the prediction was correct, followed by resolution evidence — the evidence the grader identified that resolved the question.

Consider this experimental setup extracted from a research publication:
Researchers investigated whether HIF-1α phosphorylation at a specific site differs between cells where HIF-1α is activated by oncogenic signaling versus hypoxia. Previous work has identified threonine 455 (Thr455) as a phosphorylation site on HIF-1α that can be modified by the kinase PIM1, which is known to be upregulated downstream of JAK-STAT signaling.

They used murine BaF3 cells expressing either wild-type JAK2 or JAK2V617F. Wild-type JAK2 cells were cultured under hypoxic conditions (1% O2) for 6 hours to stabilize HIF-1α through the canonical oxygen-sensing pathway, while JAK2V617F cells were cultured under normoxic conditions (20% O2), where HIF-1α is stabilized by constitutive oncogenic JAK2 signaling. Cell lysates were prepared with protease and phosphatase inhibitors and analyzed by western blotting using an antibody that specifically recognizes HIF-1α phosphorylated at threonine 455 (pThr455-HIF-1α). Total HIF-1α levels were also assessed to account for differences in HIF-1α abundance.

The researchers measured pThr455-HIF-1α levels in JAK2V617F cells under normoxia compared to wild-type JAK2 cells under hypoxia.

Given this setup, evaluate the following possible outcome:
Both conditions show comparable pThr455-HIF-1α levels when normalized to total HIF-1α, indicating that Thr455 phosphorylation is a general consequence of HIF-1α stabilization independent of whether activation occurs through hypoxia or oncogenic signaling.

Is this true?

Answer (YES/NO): NO